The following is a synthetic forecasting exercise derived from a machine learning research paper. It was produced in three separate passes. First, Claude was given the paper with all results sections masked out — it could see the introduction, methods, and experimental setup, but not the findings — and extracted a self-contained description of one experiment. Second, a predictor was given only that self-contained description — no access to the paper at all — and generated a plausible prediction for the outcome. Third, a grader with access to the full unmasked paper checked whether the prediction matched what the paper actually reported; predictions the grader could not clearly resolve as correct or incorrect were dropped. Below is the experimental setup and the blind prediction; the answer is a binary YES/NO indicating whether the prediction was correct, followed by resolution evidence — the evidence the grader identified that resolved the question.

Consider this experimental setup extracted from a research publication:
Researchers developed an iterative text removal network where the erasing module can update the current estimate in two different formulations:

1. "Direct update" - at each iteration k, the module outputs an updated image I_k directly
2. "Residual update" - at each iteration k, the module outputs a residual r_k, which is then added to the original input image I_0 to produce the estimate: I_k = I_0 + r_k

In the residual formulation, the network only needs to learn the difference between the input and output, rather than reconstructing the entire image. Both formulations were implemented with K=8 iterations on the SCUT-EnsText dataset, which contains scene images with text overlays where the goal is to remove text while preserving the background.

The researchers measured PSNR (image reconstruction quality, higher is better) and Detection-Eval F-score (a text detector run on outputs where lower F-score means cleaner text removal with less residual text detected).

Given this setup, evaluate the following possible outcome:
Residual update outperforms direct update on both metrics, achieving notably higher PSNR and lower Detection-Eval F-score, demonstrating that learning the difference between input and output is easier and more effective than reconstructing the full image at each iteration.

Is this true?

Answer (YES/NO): YES